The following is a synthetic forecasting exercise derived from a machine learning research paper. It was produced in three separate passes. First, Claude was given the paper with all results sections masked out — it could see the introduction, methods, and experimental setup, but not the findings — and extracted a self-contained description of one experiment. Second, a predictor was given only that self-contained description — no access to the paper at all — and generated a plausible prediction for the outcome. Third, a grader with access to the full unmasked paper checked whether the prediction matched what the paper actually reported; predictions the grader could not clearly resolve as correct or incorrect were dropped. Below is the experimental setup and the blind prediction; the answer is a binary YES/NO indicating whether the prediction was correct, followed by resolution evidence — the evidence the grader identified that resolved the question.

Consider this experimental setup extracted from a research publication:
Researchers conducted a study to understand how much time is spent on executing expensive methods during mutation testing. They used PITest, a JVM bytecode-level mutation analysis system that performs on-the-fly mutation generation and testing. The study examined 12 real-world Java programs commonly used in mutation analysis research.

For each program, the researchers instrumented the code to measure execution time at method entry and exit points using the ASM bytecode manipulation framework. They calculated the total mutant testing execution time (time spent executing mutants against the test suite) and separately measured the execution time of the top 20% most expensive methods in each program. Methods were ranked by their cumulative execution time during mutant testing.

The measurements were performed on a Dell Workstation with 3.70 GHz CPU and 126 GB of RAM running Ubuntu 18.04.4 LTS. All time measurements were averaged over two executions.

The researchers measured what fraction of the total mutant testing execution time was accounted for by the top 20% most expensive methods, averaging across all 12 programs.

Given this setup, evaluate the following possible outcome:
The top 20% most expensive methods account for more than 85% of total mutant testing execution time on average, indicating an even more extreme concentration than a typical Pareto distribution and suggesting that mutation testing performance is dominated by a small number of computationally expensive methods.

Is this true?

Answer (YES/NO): NO